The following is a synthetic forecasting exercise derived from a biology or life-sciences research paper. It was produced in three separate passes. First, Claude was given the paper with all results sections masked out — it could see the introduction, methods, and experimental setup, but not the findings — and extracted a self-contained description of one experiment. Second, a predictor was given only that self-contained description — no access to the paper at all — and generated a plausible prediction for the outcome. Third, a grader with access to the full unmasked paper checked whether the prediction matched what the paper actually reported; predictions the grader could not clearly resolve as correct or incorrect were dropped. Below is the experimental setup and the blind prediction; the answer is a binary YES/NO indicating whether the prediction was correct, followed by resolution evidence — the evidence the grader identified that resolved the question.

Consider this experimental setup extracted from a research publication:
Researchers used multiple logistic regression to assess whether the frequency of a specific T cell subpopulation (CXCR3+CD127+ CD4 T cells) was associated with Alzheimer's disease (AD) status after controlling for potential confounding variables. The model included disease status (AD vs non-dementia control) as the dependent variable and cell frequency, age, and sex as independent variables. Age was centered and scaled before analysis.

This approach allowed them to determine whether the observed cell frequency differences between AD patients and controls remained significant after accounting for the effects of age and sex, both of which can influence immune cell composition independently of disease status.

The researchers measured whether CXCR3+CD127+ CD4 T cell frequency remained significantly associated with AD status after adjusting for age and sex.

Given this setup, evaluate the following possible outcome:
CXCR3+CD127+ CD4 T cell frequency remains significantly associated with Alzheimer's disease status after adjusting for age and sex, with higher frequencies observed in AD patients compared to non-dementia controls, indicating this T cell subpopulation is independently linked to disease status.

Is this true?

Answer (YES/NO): NO